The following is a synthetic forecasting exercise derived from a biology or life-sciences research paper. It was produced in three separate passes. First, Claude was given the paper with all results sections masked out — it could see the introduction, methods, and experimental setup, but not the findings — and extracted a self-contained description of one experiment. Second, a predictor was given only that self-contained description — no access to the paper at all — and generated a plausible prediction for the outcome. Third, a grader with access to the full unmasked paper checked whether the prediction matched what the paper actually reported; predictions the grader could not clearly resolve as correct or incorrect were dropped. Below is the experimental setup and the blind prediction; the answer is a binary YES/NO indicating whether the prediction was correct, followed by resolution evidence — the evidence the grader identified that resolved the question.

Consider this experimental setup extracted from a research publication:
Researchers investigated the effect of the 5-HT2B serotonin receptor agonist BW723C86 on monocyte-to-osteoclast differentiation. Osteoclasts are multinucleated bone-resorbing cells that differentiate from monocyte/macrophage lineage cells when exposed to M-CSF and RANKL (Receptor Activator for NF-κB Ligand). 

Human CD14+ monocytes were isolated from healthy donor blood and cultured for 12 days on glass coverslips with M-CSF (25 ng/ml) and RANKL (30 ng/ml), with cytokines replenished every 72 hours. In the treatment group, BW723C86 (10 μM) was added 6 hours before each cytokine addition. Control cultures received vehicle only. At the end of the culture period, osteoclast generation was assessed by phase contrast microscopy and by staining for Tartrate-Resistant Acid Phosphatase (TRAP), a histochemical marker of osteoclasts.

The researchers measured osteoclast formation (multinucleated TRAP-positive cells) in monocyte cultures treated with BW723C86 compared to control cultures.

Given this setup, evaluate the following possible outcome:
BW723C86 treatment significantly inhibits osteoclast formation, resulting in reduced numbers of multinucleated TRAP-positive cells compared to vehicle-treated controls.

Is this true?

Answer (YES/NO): YES